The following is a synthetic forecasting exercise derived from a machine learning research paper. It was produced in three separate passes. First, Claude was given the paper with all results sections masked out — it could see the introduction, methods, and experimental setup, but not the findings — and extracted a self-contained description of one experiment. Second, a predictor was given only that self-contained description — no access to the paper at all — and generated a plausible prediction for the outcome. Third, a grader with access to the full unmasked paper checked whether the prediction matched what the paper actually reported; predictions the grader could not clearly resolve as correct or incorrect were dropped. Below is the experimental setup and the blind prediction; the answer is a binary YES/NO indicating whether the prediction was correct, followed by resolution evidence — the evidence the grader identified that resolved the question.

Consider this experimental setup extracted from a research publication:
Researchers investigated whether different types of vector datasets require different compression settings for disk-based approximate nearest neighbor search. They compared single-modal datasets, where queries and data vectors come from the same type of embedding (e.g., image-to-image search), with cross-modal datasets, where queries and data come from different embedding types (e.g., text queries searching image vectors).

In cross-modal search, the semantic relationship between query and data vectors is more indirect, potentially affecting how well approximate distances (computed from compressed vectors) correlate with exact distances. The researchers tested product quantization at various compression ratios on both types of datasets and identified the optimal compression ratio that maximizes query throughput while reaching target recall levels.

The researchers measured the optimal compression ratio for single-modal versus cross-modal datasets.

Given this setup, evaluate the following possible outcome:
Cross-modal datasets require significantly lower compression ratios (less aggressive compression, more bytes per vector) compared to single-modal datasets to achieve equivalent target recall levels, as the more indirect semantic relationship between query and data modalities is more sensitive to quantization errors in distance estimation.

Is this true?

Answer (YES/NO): YES